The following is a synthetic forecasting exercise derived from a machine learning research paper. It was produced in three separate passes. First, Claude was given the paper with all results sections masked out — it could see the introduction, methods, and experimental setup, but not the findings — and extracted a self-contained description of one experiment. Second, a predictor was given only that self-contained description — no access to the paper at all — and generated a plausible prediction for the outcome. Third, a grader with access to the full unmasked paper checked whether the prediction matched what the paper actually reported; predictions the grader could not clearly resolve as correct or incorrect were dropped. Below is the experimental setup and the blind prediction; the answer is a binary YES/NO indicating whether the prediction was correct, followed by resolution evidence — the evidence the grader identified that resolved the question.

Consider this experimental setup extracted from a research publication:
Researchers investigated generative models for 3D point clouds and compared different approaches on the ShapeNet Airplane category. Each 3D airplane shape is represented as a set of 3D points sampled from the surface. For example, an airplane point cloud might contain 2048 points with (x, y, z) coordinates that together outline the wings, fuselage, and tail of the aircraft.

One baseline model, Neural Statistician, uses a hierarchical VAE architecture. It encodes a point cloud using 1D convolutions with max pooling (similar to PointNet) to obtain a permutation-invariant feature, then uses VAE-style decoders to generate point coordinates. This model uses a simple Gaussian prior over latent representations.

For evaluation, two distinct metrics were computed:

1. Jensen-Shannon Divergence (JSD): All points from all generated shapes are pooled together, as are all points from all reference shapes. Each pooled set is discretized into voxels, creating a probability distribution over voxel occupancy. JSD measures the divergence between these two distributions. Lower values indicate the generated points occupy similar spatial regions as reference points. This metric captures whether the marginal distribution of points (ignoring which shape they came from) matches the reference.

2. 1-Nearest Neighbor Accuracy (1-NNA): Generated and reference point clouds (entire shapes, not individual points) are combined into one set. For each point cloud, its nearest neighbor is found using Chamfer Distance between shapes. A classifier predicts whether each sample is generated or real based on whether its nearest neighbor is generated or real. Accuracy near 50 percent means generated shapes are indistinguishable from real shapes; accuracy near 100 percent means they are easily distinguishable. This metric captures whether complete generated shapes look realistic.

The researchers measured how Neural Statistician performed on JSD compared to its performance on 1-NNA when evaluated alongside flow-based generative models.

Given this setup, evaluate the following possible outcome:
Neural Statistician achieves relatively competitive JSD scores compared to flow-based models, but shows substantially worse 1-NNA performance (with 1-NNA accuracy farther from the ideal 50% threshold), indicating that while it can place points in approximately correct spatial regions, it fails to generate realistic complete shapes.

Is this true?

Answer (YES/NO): YES